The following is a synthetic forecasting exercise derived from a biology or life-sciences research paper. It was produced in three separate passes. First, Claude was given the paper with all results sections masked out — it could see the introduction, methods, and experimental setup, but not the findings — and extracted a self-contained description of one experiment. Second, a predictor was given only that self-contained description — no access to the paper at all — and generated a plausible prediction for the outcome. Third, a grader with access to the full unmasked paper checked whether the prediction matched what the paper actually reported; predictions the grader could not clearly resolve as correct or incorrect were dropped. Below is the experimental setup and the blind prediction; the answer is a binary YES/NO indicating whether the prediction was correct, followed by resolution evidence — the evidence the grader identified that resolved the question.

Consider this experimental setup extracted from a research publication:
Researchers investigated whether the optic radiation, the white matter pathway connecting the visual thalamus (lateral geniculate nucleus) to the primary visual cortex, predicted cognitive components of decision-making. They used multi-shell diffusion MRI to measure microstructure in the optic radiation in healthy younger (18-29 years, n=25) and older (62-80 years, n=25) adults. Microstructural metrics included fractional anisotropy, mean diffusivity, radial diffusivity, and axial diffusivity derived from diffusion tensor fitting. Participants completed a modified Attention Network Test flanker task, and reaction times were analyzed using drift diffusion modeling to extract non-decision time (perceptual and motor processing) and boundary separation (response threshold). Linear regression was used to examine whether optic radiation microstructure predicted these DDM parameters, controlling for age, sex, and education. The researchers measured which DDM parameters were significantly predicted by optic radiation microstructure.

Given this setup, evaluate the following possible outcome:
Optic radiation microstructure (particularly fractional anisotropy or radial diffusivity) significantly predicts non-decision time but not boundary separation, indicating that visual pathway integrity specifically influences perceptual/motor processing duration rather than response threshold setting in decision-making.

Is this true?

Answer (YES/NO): NO